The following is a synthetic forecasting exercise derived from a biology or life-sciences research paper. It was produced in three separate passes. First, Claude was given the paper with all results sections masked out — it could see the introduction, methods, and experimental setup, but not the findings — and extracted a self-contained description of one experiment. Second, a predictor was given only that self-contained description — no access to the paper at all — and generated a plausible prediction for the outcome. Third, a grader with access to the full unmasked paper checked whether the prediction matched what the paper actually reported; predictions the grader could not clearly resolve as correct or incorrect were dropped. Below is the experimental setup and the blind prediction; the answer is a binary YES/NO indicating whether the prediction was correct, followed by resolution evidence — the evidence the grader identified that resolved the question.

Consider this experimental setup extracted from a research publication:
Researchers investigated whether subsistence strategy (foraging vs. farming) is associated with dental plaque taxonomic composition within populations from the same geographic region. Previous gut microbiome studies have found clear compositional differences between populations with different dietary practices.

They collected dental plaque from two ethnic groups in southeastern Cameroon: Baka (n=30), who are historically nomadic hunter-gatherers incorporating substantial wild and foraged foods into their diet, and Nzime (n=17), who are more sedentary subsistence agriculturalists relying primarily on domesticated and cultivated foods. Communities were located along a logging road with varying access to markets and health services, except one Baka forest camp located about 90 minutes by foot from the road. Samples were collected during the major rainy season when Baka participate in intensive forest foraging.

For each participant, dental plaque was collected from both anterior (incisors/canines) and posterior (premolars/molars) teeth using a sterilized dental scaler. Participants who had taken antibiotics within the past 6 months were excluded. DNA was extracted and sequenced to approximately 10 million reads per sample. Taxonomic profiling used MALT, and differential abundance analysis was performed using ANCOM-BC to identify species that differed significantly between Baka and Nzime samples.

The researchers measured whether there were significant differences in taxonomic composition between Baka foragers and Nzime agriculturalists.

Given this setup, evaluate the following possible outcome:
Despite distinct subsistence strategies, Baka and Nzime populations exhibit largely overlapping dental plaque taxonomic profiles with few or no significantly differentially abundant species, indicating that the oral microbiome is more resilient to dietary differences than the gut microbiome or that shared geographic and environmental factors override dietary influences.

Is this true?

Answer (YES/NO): YES